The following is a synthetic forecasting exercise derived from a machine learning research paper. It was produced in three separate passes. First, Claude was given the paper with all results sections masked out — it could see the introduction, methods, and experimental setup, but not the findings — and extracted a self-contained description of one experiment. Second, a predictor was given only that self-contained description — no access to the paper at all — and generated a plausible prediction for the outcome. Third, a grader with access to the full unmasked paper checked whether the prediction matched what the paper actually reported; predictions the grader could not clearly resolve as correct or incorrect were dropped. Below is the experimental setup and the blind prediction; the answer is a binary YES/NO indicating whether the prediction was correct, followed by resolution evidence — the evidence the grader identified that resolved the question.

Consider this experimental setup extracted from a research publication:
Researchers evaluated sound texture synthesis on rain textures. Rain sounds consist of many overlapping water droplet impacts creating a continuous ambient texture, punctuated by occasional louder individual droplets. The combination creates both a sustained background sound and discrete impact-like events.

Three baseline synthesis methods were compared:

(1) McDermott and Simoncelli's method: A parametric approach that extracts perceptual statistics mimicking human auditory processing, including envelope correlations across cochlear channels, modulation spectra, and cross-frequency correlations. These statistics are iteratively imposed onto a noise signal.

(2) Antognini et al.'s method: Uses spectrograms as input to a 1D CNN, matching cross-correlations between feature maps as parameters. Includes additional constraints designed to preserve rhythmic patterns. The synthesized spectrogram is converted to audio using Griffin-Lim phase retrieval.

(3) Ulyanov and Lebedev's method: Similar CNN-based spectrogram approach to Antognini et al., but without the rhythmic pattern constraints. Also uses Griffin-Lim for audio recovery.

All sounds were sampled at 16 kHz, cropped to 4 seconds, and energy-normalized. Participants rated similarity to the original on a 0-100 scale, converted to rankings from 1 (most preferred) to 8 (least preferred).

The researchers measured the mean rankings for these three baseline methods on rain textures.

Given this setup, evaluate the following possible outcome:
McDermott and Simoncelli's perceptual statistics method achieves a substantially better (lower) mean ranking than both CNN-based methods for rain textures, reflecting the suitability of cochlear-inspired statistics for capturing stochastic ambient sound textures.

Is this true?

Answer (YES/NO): NO